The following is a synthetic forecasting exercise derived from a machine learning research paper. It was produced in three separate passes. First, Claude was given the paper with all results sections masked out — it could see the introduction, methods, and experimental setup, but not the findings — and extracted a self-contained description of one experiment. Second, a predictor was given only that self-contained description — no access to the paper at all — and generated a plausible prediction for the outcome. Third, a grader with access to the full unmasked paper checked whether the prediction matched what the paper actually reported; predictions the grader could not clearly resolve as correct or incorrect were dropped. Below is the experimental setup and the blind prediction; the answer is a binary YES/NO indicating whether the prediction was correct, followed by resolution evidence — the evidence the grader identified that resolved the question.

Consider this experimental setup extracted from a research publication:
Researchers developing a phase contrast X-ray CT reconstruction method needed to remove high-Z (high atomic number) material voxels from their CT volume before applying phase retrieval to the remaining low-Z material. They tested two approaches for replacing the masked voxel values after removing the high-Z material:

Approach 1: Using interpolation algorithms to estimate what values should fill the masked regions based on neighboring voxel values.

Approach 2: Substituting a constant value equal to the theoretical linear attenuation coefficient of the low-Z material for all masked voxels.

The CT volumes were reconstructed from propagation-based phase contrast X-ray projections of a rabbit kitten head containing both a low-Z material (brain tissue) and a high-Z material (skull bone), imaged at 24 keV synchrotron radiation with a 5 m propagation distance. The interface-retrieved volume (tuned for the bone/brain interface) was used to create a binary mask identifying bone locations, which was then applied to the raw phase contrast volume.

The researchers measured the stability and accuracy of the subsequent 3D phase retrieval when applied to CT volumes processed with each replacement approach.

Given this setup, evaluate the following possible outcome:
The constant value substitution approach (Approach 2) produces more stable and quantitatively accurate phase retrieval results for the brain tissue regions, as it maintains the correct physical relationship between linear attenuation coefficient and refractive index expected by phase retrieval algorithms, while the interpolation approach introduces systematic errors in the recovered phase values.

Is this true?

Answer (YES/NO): NO